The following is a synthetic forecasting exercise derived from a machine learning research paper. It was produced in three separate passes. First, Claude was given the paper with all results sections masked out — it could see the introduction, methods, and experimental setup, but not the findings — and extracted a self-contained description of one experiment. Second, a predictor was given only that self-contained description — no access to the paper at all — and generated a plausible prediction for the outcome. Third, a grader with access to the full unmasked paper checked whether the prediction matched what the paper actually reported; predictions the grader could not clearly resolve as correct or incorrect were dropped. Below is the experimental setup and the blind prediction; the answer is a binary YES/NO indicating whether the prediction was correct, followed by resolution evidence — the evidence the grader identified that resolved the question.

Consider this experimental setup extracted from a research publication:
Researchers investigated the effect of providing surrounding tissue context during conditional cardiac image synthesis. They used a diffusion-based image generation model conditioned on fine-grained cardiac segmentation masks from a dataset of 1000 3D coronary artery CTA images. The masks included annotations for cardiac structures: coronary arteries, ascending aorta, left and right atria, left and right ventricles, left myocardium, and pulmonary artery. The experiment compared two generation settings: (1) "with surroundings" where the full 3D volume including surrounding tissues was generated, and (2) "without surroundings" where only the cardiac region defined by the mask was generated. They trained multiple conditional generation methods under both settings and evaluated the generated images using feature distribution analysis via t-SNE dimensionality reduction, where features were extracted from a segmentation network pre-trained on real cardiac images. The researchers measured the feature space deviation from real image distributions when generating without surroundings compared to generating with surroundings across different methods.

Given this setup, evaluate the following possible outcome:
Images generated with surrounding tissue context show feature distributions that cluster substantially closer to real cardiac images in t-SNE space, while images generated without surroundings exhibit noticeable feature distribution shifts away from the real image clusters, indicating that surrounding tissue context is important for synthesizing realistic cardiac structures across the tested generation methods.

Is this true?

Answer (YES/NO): YES